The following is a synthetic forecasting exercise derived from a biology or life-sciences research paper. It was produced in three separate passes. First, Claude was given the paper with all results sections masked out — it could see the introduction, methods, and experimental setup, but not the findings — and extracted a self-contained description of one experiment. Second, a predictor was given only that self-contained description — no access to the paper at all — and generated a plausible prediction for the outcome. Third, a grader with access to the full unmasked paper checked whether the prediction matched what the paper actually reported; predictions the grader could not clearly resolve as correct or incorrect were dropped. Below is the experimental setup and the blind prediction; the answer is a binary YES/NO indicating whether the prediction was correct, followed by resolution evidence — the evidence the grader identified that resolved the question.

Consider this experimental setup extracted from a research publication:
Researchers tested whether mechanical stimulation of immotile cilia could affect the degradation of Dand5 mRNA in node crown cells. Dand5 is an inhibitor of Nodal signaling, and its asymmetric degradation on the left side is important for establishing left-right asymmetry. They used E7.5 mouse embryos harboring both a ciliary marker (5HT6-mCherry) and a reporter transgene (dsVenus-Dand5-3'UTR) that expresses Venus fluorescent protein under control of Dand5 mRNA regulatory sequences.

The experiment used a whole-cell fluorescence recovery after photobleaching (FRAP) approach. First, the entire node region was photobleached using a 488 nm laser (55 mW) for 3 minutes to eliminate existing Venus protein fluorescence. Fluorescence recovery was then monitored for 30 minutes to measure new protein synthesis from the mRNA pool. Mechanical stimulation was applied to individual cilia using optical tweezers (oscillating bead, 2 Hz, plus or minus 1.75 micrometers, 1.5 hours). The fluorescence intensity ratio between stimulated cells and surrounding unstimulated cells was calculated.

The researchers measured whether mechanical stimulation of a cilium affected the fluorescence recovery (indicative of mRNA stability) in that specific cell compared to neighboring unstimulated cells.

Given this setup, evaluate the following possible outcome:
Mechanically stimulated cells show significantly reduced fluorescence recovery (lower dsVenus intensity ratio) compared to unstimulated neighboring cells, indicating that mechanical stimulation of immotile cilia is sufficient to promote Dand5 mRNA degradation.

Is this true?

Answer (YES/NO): YES